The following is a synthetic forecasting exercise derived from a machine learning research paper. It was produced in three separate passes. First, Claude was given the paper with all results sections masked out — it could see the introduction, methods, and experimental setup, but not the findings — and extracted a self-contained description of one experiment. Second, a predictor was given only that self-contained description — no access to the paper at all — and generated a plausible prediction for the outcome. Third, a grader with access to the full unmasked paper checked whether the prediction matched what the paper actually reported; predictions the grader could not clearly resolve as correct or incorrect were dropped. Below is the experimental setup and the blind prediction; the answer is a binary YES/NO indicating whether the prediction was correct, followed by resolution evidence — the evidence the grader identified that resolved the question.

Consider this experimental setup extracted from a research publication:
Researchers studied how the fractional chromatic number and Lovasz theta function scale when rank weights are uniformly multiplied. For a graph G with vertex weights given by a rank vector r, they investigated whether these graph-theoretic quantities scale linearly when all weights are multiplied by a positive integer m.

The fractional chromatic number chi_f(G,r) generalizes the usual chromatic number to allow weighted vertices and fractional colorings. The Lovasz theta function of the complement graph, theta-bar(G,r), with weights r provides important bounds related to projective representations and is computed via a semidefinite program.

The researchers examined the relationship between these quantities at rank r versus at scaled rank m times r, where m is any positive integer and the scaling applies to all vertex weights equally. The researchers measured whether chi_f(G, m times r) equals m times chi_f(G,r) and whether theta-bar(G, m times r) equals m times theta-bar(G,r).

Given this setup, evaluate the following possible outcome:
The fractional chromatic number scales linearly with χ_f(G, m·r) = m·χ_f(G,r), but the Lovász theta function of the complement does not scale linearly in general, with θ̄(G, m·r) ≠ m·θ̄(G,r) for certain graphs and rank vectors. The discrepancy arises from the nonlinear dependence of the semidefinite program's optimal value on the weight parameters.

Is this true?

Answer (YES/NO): NO